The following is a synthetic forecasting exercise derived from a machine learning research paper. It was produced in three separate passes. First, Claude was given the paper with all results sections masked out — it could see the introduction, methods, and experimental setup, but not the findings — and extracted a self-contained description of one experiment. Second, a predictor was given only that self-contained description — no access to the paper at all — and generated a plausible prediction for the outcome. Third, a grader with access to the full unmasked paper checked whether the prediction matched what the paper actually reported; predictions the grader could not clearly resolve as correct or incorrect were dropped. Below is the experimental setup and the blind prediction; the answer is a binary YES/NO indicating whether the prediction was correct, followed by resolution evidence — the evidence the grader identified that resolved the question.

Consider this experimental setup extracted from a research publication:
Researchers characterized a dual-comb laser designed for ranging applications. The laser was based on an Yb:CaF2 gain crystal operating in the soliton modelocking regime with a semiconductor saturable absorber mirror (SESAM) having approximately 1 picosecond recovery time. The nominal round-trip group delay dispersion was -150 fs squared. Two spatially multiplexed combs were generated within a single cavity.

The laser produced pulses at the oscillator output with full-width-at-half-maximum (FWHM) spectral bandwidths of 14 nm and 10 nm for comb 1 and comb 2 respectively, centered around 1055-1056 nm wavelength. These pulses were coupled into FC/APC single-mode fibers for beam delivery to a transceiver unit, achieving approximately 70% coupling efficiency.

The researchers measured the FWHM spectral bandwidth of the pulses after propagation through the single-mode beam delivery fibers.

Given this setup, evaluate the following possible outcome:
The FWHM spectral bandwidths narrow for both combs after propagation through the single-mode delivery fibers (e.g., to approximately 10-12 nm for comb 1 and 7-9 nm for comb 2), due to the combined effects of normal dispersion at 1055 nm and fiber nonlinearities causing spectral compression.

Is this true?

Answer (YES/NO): NO